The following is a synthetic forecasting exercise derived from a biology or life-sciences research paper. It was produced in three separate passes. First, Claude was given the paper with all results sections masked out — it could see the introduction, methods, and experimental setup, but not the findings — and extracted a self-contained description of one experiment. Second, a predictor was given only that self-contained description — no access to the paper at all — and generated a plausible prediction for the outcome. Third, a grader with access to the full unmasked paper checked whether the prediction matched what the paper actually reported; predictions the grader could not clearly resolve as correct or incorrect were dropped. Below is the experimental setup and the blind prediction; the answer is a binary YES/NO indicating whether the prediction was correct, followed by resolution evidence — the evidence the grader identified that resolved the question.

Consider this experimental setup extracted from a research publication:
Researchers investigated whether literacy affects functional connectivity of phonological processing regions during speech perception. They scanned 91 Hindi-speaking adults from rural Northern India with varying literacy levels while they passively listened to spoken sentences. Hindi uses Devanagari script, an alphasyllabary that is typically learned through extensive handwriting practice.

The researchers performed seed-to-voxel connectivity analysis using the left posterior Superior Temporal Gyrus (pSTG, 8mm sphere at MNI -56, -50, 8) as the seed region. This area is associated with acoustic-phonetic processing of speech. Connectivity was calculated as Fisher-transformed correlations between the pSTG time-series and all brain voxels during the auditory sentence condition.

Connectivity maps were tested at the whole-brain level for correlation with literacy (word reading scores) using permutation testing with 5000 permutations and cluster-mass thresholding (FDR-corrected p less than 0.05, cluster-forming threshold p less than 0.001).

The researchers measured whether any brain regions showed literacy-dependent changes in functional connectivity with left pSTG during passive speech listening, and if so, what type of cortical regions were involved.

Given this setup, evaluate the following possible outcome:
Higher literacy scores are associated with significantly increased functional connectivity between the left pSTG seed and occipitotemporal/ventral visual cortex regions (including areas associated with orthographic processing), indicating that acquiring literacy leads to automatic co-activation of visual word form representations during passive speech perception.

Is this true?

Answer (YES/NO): NO